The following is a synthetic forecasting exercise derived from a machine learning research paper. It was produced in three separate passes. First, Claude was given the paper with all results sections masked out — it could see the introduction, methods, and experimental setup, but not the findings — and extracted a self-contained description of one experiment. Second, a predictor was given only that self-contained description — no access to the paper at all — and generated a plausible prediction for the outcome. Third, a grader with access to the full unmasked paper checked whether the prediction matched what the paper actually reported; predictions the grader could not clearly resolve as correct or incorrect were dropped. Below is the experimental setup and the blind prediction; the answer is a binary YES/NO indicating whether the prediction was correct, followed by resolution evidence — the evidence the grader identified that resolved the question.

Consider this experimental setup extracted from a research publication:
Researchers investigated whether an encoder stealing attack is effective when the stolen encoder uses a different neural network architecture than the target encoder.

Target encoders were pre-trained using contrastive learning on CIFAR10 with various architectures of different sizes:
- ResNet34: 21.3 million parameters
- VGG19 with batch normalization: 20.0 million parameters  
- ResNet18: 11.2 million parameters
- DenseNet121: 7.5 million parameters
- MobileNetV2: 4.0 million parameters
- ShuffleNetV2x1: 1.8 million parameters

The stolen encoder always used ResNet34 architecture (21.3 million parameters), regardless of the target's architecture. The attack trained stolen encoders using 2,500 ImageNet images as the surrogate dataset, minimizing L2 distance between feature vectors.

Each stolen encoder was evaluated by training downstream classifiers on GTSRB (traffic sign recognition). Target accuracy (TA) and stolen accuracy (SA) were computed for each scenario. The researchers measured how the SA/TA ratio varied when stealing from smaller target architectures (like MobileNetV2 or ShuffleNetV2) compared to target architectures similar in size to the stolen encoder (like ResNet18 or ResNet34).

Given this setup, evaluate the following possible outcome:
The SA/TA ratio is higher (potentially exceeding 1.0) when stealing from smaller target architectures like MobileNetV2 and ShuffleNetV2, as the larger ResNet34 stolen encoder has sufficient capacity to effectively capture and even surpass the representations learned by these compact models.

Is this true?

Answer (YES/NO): YES